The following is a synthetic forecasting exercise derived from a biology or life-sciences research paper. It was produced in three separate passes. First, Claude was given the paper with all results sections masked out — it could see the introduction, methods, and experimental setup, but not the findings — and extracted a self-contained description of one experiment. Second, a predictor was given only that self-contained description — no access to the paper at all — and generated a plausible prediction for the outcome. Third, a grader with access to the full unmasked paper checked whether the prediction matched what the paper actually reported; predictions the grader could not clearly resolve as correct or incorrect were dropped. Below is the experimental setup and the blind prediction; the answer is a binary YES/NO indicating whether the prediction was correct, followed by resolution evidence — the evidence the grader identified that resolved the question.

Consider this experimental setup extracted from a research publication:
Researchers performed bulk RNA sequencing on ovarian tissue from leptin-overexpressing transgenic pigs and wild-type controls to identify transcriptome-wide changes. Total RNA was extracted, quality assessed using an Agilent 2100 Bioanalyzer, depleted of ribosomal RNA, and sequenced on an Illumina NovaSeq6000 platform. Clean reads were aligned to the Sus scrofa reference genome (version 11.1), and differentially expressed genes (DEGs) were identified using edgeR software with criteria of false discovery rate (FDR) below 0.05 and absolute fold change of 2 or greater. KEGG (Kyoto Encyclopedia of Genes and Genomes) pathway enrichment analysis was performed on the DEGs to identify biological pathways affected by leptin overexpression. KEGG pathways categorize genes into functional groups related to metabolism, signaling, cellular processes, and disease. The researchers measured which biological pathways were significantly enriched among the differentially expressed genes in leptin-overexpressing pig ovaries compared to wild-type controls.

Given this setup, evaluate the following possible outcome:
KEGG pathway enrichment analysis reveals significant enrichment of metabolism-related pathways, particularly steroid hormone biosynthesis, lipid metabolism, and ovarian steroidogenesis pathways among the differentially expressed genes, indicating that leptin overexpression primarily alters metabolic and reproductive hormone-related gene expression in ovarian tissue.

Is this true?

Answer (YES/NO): NO